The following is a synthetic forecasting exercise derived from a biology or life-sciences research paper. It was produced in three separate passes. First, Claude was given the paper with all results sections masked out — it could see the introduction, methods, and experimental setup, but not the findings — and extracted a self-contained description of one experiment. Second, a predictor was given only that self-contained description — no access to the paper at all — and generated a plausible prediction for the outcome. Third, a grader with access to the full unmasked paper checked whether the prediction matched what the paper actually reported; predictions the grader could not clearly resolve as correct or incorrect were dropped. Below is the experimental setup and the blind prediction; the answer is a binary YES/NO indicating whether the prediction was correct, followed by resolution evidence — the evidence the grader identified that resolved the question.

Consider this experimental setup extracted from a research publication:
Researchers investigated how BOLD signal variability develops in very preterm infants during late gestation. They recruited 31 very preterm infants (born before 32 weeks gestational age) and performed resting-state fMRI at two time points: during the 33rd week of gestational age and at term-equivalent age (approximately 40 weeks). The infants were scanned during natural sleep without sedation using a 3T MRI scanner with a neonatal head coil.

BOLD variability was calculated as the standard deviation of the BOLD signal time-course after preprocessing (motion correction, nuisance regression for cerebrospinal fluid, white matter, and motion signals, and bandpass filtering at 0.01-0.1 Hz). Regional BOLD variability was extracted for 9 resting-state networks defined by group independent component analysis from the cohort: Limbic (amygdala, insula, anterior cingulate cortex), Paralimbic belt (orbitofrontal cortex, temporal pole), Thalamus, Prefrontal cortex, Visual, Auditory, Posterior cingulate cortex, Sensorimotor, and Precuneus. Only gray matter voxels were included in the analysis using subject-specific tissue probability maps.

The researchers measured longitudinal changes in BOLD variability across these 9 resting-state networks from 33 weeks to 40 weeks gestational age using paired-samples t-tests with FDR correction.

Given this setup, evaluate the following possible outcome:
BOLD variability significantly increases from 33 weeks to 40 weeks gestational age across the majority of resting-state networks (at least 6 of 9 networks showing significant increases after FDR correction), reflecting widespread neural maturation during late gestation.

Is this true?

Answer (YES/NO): NO